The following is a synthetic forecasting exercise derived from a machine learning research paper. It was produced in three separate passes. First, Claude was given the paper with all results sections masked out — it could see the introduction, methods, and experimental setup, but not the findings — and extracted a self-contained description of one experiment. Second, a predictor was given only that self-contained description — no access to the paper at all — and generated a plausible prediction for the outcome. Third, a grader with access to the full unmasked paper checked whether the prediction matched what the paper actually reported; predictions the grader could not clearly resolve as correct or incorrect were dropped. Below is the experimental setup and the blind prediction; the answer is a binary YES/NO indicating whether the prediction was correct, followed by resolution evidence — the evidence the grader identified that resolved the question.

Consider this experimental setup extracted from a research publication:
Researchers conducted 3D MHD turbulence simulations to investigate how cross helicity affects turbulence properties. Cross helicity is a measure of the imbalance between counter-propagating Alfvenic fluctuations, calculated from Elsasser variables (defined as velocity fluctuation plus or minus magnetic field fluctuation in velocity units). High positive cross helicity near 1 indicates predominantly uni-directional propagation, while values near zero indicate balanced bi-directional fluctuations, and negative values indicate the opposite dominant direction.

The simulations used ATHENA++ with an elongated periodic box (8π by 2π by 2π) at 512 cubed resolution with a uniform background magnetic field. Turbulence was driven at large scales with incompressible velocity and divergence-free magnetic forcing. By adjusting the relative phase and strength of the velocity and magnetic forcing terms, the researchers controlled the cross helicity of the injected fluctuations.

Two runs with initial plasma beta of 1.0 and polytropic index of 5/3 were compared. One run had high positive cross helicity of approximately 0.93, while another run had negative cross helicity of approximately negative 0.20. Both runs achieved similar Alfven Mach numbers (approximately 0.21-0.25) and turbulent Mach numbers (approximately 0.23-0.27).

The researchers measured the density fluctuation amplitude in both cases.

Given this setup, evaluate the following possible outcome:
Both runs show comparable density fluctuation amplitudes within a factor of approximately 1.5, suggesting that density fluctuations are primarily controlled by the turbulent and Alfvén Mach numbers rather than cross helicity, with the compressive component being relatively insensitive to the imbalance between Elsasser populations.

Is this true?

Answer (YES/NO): YES